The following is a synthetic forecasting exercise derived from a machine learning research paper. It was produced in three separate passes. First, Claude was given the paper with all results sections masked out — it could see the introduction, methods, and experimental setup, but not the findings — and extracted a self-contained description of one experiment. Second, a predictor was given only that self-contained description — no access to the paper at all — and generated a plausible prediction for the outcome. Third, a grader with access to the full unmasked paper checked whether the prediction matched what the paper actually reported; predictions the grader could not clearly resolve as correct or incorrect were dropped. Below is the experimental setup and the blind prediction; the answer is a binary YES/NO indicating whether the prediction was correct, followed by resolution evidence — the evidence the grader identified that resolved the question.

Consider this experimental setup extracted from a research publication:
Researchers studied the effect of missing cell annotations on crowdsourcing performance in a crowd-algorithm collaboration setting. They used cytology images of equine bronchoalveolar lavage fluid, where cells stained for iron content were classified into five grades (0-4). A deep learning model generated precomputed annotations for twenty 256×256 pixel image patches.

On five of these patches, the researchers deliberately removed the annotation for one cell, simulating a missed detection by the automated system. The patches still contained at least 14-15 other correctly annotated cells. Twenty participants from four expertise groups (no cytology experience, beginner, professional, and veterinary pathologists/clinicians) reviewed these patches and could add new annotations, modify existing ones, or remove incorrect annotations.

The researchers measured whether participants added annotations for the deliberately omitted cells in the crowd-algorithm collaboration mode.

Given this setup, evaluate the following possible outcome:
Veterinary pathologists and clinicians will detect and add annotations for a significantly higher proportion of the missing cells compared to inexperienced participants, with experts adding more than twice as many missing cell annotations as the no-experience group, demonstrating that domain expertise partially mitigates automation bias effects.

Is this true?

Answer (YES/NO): NO